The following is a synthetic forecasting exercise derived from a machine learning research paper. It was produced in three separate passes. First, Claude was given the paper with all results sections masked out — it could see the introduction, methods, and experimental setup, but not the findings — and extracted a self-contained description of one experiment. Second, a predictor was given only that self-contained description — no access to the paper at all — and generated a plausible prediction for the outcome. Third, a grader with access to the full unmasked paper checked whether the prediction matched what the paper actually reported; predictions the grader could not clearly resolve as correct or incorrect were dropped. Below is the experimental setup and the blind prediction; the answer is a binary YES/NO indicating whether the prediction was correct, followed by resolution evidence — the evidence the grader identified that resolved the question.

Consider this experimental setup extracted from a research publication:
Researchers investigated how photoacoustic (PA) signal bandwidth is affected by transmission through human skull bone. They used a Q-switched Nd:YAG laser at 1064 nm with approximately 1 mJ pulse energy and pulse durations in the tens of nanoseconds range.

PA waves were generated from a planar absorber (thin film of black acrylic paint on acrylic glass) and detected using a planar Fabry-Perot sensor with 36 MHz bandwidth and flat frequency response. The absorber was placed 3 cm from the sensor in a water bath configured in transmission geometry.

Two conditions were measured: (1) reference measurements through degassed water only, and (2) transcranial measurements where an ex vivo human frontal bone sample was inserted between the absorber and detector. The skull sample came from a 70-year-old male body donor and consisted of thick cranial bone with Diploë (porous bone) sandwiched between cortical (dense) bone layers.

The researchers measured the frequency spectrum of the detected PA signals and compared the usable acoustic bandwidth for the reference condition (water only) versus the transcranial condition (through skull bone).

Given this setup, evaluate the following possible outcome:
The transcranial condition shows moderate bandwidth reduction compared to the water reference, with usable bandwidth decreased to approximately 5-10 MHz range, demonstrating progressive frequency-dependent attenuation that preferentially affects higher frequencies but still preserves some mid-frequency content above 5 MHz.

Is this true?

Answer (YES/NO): NO